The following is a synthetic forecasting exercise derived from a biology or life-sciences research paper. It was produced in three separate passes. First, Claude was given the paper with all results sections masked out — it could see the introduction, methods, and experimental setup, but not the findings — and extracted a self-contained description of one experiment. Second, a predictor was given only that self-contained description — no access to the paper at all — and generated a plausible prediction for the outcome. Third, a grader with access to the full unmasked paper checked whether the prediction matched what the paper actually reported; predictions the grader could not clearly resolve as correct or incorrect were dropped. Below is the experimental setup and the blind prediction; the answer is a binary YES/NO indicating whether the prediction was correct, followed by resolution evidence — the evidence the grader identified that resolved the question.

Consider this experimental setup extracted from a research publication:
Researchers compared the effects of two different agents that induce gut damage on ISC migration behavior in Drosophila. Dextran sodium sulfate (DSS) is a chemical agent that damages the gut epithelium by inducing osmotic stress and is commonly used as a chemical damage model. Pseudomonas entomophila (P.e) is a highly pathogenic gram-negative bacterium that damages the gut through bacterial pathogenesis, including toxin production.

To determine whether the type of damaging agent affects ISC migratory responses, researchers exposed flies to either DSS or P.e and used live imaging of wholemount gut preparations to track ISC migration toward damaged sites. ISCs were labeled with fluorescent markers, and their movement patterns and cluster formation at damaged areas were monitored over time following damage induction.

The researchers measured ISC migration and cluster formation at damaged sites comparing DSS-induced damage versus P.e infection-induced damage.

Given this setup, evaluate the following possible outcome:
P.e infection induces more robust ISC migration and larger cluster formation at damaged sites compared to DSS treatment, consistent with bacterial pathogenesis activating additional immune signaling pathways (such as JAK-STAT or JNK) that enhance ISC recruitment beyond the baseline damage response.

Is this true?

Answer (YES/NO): NO